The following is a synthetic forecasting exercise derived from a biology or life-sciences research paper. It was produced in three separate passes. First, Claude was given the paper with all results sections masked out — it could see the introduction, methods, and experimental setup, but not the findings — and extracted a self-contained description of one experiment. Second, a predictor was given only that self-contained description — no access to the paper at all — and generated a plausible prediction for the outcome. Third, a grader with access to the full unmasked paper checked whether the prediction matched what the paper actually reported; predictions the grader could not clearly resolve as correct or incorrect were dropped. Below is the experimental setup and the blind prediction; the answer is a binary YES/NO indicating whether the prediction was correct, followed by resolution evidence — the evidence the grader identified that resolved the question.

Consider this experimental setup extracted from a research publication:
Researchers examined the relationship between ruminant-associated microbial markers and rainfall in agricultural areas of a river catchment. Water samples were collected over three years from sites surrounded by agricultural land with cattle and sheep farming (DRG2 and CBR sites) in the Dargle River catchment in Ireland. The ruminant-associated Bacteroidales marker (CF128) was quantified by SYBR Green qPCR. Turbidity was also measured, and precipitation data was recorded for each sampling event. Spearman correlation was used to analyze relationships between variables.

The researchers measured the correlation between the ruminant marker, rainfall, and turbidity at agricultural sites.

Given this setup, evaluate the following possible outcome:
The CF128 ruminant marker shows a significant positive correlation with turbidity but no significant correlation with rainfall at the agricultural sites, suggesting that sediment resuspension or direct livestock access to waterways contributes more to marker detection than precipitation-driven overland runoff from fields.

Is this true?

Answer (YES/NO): NO